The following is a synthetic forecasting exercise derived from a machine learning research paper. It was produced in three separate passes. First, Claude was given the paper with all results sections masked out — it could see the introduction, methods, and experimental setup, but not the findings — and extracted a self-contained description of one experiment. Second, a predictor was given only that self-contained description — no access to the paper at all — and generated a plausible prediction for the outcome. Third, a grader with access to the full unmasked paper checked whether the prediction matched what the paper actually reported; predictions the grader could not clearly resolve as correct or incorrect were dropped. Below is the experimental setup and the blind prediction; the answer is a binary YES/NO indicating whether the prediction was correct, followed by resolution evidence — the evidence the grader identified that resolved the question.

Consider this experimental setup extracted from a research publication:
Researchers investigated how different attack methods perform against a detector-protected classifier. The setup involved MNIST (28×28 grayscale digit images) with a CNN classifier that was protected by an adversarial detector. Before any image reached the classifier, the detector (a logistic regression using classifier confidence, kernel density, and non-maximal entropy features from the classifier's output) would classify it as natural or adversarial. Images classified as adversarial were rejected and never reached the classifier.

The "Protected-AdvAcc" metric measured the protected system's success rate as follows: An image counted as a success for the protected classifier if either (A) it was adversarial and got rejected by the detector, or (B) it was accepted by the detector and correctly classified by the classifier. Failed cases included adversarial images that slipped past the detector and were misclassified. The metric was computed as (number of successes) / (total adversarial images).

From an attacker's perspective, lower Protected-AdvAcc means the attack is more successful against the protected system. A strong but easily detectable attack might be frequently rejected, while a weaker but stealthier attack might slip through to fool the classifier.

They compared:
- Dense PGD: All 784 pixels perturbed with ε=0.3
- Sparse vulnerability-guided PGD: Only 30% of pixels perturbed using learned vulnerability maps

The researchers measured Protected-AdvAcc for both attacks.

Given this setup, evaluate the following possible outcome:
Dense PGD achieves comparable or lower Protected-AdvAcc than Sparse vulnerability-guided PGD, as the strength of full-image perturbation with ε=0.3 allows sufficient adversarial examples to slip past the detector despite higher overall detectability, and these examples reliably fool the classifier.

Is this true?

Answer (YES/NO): NO